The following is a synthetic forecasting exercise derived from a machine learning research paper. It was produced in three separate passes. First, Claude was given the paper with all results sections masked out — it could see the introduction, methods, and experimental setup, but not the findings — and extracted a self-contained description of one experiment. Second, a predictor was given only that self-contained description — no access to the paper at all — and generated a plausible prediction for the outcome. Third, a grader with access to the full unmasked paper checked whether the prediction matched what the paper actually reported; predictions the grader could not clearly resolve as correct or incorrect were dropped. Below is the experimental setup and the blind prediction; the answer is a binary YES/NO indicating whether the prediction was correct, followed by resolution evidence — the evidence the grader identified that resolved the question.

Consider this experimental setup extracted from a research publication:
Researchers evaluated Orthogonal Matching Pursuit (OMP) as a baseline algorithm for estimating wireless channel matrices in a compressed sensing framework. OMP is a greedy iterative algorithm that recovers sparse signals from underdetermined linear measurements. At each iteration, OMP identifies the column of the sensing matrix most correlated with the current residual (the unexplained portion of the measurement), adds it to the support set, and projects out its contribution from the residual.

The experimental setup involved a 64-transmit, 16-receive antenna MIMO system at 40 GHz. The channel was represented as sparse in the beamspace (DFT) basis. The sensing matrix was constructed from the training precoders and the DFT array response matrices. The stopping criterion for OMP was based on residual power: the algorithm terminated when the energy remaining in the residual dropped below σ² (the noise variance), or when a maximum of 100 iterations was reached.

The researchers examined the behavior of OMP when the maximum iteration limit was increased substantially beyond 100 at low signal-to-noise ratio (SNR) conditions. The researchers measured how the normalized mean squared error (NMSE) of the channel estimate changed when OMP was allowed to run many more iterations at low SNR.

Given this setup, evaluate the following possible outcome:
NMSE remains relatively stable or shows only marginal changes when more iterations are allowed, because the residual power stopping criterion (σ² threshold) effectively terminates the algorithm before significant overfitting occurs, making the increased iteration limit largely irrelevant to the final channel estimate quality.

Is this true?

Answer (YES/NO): NO